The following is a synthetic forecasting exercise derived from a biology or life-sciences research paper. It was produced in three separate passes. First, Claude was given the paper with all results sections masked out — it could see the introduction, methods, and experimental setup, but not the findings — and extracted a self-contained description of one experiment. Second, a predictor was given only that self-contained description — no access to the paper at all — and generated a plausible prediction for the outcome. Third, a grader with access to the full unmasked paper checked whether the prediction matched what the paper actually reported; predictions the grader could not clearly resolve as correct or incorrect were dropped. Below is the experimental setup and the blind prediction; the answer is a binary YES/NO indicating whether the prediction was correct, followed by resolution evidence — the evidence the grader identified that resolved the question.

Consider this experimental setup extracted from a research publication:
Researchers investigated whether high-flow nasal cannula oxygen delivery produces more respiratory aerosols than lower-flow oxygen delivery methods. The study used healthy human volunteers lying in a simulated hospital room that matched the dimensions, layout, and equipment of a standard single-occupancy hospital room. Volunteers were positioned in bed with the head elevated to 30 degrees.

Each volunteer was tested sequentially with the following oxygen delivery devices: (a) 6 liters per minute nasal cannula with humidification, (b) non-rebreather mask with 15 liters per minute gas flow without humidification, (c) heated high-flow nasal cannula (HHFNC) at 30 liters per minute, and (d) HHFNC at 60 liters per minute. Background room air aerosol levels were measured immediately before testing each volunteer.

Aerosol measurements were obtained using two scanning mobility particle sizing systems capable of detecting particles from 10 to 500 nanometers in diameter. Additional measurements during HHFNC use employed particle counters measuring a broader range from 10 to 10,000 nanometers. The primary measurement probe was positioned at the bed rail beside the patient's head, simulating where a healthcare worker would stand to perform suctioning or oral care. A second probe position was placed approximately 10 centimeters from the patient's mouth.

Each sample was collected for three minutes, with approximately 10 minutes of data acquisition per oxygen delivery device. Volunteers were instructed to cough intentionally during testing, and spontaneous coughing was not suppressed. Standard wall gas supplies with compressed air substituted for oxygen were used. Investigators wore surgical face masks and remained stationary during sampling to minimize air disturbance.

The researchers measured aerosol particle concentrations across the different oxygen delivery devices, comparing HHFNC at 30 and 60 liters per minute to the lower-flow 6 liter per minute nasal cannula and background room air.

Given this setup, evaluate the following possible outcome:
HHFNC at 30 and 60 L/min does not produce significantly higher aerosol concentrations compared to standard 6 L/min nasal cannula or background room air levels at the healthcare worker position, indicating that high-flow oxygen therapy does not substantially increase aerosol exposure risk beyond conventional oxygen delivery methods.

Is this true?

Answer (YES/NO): YES